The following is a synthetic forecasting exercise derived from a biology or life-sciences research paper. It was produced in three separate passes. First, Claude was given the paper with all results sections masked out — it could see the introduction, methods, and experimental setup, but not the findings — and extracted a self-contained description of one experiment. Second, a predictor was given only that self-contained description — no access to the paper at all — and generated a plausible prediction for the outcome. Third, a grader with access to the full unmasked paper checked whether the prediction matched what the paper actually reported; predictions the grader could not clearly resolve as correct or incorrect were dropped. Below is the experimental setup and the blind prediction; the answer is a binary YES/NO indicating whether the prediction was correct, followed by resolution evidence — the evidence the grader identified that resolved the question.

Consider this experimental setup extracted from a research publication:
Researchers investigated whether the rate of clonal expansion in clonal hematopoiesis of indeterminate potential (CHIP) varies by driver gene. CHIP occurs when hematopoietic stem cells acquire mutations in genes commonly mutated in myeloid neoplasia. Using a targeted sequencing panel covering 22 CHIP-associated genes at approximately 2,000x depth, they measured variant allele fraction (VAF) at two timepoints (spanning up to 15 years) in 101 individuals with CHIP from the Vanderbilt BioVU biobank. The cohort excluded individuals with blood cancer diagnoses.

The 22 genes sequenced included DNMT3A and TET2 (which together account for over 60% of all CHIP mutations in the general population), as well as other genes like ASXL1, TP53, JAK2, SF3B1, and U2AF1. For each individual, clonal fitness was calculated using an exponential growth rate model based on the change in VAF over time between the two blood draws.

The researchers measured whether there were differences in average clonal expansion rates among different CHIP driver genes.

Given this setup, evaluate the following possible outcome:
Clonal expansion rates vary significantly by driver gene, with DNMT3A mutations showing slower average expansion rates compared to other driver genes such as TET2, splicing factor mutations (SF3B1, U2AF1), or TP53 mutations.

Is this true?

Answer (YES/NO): YES